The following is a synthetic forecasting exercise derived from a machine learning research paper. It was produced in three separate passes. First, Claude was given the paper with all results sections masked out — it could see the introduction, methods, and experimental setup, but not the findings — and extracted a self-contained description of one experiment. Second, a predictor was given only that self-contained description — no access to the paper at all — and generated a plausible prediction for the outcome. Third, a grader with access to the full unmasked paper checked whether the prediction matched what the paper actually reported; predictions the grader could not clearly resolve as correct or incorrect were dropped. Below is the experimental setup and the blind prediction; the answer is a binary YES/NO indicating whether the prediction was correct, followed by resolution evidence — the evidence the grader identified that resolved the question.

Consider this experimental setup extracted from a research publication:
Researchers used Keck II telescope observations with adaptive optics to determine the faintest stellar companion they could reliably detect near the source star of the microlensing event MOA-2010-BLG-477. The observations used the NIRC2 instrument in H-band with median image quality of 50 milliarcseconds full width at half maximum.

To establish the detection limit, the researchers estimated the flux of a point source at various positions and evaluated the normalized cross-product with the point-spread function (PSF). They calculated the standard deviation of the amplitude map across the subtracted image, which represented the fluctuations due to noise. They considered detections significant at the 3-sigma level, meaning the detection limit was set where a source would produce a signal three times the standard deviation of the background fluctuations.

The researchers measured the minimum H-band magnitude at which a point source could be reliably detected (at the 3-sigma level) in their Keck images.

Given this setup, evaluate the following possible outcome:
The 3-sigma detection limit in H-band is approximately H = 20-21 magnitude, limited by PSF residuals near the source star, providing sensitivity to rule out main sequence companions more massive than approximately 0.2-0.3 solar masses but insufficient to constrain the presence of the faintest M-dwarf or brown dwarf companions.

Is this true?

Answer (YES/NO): NO